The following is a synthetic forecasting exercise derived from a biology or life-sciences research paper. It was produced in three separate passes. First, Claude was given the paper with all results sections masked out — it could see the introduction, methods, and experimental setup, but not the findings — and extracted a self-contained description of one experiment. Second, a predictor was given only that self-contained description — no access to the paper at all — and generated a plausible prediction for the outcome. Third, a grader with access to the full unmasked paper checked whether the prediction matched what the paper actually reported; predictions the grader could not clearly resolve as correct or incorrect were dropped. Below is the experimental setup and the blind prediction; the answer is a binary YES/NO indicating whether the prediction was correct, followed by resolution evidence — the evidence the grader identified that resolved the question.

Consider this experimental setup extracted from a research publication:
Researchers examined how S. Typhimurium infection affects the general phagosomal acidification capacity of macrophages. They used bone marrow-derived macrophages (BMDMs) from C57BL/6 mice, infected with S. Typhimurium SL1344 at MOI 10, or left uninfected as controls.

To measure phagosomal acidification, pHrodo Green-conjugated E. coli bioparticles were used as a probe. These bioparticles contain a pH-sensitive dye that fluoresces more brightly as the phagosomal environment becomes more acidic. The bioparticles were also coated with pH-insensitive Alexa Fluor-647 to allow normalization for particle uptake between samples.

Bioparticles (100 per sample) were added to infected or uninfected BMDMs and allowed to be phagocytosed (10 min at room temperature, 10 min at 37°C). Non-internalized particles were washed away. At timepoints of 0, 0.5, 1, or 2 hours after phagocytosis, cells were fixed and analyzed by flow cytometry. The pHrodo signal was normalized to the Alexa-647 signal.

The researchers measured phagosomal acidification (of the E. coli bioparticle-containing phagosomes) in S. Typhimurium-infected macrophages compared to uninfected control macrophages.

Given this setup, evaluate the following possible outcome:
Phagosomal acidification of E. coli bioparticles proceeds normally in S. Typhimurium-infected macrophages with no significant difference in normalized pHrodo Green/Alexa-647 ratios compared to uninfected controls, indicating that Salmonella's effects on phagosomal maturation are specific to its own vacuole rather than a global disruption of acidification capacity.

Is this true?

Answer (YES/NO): NO